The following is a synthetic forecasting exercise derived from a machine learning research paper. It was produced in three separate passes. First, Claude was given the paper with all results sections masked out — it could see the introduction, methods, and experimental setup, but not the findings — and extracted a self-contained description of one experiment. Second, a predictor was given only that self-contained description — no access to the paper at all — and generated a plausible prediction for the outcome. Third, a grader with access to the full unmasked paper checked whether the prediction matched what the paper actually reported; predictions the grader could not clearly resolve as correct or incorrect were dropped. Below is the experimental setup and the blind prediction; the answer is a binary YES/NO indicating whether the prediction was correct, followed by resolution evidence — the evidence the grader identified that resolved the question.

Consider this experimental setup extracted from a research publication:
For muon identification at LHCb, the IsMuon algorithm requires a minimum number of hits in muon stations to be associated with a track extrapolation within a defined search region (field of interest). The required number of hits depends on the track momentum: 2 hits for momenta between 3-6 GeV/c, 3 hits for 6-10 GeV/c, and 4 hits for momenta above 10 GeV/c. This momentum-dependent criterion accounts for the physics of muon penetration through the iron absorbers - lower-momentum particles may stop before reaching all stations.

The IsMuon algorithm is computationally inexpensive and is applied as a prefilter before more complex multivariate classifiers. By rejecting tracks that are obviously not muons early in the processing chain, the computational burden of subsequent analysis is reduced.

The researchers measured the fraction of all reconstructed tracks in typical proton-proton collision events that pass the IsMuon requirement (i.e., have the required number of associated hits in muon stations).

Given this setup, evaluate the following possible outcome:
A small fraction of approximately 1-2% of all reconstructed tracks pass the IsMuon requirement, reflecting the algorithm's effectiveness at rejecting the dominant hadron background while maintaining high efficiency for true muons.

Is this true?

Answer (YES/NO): YES